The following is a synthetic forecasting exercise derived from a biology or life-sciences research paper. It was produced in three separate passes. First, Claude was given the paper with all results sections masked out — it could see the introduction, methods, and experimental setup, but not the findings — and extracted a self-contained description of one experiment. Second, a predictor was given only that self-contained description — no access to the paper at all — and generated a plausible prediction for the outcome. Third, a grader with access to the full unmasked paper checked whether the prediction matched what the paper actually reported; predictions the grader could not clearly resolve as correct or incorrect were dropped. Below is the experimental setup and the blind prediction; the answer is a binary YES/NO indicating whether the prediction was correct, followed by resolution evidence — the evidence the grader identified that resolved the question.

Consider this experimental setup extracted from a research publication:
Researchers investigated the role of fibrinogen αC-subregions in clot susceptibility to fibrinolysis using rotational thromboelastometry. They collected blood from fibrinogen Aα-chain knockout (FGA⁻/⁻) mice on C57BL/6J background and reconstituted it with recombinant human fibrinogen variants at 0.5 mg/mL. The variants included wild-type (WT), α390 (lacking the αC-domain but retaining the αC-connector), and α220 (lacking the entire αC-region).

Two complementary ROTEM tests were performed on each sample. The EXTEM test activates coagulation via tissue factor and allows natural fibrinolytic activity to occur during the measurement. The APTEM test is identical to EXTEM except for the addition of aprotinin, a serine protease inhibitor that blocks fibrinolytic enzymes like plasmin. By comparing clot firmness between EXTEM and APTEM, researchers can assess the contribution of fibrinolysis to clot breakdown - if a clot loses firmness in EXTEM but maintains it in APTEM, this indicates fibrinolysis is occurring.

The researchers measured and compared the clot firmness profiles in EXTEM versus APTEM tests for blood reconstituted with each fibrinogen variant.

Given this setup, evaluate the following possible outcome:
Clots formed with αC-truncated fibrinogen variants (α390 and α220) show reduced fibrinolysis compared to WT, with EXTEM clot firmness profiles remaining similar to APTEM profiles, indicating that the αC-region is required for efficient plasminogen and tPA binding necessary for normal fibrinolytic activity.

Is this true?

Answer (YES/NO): NO